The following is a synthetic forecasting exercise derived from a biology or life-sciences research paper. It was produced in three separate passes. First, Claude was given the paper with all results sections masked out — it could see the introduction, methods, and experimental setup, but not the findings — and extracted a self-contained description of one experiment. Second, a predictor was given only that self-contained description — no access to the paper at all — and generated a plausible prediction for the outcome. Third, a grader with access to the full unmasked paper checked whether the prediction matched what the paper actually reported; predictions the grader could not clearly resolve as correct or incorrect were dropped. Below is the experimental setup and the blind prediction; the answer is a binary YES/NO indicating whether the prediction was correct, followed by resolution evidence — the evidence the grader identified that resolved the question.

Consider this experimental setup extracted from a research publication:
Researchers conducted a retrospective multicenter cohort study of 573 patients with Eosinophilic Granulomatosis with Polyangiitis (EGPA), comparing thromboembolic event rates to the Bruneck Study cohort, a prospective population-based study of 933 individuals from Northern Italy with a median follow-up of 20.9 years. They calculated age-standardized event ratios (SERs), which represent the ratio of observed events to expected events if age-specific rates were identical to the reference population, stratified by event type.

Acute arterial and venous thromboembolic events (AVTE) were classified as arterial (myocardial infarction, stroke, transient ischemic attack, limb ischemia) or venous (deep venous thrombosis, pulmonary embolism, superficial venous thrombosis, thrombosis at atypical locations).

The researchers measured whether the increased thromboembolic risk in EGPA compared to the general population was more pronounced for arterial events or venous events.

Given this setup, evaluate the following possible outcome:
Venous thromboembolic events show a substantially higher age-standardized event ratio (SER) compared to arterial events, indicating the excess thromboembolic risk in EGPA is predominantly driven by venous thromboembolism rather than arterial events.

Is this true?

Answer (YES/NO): YES